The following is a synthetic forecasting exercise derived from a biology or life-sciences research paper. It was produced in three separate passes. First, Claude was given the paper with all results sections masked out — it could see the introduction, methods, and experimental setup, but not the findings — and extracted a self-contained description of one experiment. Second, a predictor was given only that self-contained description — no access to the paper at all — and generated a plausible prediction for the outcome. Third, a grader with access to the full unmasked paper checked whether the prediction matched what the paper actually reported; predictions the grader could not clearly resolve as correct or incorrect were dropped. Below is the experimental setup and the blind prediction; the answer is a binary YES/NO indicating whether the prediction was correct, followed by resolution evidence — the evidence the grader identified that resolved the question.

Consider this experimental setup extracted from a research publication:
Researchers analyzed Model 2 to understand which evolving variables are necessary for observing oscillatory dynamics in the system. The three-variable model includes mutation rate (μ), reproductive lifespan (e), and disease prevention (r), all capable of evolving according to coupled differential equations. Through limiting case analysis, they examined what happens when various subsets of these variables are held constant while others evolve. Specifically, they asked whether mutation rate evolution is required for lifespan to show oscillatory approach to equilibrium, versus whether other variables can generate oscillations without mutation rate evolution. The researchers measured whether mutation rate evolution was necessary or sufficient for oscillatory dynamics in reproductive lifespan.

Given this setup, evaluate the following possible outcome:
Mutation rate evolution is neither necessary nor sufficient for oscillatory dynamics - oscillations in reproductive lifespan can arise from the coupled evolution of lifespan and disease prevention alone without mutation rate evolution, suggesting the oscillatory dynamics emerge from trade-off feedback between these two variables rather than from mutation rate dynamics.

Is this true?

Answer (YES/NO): NO